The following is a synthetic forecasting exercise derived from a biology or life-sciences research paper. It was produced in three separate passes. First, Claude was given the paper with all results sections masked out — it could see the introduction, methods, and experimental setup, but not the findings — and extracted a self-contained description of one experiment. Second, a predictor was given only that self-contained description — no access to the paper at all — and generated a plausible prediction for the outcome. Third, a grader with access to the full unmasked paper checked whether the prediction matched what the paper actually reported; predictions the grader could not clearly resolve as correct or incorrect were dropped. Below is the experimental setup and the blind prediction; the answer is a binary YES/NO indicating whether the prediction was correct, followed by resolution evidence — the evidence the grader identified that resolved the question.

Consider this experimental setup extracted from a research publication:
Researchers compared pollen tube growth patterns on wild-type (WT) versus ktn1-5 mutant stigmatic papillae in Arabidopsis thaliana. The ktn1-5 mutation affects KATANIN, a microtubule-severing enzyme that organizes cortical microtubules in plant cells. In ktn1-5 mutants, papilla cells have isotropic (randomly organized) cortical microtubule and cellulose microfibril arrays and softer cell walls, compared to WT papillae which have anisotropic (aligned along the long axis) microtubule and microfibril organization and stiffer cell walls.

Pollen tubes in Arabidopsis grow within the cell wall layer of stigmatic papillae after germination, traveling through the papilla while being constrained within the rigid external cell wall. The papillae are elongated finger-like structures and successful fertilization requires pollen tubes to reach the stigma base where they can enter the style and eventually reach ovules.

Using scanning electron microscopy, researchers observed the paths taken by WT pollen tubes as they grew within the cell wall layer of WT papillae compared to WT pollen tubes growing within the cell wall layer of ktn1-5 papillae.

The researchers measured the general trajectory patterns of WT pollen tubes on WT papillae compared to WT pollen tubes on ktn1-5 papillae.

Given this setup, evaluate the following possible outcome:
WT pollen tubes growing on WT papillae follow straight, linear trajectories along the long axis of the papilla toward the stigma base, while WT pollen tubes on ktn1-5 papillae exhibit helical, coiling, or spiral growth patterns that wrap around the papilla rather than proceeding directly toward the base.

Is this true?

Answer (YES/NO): YES